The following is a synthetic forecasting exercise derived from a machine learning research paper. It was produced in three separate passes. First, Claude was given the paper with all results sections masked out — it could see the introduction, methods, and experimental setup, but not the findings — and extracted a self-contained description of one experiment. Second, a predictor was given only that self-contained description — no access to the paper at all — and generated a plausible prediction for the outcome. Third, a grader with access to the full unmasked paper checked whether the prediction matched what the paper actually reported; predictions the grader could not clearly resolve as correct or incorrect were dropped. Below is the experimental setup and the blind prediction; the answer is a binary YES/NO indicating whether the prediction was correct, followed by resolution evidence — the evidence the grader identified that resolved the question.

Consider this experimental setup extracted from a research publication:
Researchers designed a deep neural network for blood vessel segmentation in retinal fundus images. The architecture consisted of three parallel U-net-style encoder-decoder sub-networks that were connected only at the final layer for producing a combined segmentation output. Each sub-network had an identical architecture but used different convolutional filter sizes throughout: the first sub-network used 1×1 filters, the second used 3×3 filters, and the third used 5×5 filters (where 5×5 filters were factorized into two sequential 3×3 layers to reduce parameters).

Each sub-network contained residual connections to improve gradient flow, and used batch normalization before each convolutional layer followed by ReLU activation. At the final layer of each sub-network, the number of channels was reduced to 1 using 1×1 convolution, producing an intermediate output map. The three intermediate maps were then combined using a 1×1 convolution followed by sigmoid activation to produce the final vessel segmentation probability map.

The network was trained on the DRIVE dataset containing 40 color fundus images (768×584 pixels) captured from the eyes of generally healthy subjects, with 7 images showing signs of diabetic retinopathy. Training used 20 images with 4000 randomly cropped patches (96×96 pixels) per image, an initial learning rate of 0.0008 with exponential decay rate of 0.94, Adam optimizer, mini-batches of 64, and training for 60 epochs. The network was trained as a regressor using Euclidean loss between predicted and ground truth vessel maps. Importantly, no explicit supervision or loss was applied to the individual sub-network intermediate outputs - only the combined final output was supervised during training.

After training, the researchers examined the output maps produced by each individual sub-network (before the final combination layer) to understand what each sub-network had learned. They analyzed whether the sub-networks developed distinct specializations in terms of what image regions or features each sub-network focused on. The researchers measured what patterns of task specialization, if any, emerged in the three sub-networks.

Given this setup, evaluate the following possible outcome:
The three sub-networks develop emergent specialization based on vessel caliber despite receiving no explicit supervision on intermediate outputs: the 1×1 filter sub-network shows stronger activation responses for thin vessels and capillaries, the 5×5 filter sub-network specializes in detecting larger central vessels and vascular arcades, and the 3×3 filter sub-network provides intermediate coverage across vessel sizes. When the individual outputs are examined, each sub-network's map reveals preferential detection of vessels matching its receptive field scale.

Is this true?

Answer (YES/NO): NO